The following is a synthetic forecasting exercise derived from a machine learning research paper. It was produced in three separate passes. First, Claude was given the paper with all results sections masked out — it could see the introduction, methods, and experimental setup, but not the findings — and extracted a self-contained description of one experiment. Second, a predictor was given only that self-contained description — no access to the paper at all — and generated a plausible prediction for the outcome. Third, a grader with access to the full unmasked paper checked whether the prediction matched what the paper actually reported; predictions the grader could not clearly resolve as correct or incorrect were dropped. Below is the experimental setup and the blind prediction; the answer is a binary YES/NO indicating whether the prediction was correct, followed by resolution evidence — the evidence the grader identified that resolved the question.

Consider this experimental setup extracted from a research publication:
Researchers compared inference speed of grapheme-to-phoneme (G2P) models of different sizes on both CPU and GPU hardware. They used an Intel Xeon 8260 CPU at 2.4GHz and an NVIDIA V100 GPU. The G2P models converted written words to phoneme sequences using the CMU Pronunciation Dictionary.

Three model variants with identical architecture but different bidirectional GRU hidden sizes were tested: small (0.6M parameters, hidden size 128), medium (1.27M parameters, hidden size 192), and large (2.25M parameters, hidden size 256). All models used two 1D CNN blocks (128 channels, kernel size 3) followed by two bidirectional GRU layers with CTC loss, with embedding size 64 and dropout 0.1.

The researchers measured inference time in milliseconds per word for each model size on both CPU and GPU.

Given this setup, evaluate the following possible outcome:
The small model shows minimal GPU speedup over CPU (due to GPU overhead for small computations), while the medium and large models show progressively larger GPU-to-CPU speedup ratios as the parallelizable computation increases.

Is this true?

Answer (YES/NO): NO